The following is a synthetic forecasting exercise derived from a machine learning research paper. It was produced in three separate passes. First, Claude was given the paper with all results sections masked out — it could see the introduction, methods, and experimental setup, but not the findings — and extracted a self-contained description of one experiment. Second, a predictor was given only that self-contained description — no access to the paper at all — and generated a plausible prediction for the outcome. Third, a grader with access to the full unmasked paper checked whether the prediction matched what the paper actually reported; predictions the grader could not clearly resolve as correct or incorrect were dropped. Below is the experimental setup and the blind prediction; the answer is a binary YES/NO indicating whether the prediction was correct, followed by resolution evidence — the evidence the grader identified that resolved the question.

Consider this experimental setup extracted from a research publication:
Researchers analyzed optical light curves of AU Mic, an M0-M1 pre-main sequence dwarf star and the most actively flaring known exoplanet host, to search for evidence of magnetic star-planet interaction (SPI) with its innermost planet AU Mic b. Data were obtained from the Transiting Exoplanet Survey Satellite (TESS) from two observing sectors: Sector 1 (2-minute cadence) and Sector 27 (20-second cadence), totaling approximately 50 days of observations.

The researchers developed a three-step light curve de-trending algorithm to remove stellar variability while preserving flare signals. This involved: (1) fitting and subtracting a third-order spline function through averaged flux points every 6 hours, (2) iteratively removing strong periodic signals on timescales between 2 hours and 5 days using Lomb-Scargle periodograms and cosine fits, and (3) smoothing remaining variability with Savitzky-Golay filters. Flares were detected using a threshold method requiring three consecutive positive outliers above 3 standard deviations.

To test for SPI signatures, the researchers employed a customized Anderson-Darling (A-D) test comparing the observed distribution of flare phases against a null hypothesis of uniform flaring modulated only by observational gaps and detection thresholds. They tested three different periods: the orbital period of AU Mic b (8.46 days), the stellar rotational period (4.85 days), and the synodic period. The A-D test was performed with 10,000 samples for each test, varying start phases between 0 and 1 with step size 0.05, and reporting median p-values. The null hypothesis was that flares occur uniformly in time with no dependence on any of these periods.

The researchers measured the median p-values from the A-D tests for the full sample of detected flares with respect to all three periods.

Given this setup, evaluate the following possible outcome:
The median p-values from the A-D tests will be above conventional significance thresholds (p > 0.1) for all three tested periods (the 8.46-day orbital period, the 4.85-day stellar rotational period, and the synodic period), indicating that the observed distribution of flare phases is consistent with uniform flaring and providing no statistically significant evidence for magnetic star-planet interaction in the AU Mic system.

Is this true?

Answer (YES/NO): YES